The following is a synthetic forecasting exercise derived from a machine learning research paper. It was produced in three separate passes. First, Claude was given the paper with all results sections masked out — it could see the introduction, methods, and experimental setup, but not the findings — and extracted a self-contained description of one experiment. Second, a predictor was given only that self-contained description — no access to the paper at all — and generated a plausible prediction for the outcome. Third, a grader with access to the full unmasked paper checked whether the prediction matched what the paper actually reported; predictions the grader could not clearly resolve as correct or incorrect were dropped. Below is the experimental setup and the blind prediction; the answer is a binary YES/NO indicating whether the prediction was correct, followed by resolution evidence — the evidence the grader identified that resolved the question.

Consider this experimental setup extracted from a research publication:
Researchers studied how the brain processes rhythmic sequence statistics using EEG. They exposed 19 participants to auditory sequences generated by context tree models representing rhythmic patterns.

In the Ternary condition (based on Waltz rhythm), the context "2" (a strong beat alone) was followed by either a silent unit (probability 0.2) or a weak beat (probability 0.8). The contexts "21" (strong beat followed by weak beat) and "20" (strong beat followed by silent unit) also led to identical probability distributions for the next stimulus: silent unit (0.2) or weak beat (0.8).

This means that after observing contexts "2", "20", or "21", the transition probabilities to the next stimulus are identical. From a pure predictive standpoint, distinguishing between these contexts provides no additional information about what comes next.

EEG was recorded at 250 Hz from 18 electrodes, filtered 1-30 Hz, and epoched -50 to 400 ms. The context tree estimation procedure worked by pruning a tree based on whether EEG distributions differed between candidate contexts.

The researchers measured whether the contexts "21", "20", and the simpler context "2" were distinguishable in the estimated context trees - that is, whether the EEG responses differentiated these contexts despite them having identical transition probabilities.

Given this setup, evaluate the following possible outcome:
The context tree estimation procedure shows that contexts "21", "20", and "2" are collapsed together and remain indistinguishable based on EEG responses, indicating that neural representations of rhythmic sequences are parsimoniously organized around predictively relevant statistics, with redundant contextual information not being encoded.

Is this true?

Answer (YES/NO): NO